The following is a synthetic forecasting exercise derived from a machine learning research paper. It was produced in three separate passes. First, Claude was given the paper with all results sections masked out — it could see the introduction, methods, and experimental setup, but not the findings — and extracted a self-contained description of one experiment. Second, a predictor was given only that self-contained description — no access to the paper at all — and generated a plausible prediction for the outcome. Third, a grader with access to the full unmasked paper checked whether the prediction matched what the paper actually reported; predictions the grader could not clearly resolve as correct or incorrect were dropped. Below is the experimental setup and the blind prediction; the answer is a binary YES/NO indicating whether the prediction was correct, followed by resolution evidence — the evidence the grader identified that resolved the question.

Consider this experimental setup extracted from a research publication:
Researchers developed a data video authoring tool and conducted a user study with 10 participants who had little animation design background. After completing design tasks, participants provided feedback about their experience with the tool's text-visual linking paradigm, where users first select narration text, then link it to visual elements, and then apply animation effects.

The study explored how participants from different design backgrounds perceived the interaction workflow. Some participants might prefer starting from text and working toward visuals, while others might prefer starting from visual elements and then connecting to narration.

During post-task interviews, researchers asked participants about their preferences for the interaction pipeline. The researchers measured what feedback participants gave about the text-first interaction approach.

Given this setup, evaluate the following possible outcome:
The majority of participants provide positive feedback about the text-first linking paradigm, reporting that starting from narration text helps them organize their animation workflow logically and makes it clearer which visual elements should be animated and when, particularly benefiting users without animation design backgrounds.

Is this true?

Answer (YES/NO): YES